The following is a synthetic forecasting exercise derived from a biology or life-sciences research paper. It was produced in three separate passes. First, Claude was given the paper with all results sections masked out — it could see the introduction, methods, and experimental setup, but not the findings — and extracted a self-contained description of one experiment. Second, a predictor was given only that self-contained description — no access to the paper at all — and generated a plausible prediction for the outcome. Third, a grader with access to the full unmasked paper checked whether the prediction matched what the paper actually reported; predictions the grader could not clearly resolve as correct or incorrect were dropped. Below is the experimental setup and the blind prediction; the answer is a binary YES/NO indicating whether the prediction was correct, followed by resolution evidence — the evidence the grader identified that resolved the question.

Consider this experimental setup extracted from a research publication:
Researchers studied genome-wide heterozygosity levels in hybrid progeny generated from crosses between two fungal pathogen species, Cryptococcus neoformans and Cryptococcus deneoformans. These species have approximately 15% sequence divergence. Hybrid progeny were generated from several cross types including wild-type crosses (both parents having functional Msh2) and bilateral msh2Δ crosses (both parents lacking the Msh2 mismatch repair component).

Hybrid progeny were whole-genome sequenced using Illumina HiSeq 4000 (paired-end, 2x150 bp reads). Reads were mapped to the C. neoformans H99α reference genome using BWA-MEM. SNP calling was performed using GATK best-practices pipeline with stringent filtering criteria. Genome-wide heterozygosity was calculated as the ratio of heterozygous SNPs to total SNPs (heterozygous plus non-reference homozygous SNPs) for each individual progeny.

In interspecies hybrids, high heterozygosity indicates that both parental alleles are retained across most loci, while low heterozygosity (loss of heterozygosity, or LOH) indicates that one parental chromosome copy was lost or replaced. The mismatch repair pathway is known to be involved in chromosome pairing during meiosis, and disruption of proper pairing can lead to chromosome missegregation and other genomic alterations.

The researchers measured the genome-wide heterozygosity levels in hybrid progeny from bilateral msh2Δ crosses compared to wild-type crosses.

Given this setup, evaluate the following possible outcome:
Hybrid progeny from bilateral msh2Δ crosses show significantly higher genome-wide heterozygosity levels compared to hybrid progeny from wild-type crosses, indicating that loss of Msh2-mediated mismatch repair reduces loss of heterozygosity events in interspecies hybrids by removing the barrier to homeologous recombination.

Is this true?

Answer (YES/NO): NO